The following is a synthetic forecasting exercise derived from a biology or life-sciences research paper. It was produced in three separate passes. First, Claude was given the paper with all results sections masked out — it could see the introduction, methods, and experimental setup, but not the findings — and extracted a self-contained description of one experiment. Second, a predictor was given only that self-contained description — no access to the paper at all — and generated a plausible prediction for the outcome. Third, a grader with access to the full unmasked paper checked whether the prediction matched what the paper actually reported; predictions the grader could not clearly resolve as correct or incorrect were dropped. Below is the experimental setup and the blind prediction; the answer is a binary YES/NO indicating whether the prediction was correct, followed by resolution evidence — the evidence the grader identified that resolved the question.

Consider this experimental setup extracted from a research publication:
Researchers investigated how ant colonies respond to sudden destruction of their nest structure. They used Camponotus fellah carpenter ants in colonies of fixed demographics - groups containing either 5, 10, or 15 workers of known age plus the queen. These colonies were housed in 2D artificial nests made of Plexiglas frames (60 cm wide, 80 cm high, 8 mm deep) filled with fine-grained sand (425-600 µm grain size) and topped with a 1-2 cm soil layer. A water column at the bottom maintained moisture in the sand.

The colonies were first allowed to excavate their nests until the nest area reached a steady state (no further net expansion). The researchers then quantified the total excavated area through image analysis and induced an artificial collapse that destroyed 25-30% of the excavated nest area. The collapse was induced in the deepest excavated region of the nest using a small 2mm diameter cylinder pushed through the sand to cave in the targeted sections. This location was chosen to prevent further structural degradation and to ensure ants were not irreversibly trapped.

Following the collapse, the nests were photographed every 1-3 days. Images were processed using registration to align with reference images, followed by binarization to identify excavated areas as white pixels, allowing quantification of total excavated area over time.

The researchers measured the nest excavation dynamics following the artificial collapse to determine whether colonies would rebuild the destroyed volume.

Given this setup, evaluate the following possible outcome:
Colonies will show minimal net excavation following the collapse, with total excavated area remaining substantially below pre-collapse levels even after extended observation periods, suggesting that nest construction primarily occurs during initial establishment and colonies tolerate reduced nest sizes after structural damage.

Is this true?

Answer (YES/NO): NO